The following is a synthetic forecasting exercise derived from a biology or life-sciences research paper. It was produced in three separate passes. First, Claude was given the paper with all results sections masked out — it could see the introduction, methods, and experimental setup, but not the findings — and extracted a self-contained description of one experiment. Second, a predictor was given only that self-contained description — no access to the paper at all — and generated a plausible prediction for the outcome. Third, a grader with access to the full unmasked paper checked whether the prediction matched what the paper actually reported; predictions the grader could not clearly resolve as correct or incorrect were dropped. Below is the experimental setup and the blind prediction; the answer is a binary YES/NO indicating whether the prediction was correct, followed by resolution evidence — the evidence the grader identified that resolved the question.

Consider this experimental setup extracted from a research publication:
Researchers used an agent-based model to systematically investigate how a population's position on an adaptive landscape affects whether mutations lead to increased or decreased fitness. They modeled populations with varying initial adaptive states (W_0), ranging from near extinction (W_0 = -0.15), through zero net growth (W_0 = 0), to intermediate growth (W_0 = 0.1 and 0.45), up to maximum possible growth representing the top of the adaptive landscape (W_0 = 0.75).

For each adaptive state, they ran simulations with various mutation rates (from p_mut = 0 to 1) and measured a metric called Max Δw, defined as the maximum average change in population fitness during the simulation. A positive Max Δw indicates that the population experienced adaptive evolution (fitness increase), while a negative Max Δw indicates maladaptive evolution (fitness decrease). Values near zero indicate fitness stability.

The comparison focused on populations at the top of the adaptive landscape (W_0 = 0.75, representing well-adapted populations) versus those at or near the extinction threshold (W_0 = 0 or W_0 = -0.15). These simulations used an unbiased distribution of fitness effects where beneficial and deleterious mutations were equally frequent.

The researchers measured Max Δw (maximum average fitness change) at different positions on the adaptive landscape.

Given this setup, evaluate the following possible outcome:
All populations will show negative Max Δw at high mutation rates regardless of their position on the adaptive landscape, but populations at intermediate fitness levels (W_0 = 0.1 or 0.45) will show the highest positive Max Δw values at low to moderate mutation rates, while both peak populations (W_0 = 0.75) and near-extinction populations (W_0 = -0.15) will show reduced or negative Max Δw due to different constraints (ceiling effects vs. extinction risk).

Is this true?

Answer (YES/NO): NO